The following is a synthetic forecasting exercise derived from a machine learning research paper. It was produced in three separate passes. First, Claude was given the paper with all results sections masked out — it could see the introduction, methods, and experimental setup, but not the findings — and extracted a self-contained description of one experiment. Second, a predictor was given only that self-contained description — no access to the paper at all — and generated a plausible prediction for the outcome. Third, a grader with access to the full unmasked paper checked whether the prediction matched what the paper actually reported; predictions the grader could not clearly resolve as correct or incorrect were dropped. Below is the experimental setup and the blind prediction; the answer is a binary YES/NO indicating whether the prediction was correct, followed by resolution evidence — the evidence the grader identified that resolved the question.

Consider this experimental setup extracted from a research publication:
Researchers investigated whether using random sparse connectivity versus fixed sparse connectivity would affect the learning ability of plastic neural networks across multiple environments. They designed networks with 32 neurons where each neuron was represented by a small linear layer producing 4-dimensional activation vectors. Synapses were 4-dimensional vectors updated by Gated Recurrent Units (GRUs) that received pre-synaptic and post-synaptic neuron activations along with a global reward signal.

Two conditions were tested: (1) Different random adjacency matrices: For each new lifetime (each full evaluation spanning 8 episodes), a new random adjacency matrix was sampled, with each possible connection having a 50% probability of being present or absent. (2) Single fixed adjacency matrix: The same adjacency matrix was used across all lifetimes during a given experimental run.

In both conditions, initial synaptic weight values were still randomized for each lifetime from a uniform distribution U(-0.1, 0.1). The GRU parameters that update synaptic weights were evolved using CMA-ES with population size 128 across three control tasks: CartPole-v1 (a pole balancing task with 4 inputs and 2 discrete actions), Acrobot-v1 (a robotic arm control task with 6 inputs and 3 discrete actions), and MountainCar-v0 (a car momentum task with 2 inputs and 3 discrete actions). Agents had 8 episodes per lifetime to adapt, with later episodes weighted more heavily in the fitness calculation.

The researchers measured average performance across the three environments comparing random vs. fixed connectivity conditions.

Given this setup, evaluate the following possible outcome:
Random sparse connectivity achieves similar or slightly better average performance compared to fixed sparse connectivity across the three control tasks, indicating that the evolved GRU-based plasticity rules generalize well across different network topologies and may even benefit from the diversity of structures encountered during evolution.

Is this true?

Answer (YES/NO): NO